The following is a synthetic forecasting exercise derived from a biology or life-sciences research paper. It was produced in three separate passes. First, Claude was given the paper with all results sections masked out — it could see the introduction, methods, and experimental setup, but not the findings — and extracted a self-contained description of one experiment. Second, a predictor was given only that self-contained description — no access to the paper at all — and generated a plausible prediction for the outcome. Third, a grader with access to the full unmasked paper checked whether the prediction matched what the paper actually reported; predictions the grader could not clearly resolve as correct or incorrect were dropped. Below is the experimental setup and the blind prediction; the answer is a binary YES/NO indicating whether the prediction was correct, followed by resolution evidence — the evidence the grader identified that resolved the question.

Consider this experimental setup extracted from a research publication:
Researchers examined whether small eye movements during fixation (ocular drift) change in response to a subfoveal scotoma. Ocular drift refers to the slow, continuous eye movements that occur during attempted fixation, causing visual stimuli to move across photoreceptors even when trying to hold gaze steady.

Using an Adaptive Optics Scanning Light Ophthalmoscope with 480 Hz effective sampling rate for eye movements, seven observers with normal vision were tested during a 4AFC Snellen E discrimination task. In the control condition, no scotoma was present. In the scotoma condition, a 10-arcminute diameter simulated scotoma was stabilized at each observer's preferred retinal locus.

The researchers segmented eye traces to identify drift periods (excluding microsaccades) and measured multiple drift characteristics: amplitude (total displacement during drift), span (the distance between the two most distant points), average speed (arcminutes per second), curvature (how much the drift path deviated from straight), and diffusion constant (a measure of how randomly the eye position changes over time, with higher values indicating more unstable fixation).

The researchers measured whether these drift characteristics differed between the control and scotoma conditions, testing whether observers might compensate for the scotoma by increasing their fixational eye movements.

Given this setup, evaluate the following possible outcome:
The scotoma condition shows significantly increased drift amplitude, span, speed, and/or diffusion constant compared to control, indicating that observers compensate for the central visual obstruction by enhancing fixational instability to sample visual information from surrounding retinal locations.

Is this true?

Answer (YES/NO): NO